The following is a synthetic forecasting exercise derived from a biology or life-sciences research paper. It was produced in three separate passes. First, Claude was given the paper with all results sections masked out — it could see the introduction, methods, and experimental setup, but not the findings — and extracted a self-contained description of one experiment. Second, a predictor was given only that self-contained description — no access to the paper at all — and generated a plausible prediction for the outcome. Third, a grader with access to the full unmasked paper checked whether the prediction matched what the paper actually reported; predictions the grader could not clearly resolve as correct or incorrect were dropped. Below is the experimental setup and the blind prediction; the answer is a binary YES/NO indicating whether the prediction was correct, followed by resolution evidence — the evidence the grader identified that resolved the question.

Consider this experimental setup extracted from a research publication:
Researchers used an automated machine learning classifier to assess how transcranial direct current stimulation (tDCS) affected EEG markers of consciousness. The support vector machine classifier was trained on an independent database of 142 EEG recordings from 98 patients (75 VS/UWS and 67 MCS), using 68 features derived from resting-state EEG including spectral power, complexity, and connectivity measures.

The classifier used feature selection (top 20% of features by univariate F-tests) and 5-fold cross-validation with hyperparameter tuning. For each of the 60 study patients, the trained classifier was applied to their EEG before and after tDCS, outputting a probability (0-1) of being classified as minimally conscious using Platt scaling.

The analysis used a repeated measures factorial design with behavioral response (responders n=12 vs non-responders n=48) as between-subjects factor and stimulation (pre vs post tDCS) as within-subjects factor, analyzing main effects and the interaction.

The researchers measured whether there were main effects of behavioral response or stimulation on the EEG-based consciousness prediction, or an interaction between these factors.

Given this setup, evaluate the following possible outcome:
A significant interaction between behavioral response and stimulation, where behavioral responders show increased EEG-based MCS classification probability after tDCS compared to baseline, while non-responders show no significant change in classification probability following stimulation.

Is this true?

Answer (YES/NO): YES